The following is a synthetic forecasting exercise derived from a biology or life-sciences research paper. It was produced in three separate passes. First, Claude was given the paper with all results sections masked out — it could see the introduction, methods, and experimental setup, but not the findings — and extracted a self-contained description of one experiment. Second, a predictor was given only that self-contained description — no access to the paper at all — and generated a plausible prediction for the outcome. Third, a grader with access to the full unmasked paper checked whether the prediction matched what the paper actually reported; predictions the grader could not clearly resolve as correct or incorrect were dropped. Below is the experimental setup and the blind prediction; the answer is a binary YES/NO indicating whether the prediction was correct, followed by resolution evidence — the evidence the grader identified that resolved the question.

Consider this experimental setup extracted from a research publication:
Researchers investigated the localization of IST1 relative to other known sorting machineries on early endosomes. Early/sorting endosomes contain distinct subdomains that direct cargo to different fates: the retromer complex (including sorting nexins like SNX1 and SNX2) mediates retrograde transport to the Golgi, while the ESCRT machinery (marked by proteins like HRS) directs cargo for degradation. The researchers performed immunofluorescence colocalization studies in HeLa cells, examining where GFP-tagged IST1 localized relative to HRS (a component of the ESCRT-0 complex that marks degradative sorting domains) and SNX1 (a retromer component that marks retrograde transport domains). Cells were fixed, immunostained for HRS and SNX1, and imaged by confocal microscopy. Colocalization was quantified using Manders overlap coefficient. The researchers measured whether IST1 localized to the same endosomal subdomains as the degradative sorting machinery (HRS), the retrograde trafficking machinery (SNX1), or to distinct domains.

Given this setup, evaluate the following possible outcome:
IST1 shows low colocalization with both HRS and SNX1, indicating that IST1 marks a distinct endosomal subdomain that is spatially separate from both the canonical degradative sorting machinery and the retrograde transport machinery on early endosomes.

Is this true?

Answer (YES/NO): YES